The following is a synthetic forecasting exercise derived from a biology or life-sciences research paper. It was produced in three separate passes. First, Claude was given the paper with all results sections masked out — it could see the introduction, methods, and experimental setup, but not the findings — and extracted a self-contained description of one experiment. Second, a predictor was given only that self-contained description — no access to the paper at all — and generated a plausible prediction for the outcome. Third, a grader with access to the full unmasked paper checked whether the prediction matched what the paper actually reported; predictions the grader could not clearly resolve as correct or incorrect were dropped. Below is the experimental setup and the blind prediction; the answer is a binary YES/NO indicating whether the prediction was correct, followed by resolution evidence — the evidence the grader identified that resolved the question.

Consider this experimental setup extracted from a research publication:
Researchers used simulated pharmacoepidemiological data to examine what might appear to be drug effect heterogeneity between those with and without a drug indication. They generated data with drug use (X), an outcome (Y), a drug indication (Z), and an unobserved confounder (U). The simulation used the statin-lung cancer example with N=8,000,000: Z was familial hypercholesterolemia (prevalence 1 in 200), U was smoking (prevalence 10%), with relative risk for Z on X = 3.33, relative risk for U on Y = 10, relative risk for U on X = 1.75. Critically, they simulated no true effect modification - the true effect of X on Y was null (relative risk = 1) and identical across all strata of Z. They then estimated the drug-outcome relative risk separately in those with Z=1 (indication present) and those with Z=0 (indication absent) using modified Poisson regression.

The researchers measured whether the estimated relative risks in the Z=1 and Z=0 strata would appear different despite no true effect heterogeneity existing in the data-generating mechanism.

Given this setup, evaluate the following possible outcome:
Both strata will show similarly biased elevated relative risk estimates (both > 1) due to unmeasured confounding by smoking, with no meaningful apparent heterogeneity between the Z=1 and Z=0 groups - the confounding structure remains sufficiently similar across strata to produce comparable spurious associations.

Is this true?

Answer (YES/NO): NO